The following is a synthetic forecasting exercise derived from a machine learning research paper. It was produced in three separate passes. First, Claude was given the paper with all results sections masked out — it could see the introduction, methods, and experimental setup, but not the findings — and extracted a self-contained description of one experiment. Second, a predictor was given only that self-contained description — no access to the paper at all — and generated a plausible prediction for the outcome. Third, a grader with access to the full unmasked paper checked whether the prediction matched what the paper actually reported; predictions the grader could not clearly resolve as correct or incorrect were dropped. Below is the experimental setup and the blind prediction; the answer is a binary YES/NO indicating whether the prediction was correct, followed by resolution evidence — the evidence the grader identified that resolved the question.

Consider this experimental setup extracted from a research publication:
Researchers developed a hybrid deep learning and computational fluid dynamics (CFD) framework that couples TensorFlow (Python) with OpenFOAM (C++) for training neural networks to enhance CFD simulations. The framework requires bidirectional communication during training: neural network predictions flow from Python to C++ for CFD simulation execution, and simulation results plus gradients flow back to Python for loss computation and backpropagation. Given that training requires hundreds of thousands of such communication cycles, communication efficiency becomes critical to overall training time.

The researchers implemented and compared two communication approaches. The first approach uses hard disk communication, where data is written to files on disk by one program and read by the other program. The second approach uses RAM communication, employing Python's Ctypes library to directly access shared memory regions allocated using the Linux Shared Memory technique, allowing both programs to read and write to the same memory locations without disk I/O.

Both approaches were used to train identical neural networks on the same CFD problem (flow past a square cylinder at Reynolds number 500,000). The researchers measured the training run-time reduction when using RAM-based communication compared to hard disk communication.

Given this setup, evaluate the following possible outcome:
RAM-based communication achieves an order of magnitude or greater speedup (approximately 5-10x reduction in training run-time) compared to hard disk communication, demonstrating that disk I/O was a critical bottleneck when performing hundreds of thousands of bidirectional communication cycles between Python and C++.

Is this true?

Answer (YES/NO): YES